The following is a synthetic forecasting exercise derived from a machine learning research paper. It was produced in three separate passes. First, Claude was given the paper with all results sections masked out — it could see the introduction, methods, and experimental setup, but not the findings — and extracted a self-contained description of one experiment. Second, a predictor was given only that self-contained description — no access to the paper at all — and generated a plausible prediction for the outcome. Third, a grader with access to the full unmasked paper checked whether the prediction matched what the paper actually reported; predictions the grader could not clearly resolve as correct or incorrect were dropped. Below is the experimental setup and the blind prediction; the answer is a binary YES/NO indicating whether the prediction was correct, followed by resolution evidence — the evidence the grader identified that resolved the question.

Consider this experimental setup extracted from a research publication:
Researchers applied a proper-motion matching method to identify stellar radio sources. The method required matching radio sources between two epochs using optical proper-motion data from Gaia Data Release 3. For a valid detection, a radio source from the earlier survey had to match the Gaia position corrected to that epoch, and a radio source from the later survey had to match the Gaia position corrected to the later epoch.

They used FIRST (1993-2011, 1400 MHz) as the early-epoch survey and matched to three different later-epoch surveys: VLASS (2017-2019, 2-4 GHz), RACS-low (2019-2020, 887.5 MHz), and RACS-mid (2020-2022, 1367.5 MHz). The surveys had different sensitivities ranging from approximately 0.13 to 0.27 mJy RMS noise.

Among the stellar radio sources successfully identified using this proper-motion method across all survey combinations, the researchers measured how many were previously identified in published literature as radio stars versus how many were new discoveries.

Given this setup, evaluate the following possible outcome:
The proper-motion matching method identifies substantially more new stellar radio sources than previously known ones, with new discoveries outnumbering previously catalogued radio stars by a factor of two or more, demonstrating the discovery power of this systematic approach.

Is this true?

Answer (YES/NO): NO